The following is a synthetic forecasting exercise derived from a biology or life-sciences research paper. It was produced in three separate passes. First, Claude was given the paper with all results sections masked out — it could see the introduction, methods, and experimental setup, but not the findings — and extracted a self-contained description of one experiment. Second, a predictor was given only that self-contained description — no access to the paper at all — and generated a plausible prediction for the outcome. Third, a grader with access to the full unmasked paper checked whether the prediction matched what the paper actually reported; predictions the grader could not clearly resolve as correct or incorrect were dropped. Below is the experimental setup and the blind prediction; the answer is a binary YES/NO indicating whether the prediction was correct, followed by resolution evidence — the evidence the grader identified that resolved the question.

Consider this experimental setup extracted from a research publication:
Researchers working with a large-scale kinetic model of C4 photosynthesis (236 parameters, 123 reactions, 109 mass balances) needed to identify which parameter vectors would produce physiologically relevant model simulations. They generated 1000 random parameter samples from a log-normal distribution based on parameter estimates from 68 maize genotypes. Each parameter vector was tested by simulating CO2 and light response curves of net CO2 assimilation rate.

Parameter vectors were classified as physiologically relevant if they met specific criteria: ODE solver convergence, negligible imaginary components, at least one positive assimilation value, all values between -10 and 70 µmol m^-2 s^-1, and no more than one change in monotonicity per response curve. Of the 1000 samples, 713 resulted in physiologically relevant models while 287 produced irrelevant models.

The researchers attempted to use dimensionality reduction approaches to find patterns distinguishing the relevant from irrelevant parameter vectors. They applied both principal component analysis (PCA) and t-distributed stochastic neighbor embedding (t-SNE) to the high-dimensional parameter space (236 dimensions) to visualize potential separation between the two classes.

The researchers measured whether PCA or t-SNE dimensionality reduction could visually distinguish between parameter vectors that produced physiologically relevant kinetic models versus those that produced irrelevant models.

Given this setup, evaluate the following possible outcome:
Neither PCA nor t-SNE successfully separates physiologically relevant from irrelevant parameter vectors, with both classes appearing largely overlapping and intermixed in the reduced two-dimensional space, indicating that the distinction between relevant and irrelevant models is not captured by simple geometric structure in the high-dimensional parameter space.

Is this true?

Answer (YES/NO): YES